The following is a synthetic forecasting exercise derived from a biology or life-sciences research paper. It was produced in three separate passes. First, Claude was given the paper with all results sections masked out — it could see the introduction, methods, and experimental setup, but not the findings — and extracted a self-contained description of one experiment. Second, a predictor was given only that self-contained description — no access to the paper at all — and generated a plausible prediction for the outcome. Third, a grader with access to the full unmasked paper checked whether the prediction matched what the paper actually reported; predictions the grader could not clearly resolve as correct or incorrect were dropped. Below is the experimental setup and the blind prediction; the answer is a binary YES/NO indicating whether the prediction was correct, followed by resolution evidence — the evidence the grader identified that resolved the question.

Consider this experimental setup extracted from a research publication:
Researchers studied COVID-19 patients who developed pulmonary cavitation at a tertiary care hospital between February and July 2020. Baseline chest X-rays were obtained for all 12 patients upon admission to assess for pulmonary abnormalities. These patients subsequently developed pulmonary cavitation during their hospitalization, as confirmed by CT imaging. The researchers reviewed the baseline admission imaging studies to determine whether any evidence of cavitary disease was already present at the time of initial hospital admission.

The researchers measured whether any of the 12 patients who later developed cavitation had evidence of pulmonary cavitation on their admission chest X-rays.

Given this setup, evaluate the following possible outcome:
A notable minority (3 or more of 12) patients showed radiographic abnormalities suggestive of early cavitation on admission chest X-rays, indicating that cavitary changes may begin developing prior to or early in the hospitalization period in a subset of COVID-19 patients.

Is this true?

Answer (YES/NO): NO